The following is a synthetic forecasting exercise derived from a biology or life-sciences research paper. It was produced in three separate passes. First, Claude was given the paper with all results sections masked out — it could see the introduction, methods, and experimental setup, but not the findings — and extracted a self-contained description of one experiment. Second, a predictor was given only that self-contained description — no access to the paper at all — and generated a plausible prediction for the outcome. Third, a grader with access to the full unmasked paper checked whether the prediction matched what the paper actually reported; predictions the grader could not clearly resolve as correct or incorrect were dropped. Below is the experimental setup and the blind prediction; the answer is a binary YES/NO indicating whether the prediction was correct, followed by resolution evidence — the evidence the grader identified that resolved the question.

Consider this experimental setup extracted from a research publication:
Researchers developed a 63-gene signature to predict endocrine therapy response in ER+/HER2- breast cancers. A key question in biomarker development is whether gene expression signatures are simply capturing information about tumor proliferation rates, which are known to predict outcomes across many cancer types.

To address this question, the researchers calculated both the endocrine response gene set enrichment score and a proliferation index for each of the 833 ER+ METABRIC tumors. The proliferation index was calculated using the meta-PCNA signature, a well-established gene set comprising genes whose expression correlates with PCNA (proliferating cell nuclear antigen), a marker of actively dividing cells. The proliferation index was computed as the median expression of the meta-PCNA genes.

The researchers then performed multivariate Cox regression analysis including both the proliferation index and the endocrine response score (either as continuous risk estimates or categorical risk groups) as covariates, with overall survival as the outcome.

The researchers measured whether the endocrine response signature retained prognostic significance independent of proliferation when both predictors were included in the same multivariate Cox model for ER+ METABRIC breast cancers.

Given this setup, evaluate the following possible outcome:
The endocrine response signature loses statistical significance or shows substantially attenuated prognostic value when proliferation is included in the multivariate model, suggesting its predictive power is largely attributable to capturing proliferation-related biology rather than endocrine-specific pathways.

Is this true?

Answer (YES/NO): NO